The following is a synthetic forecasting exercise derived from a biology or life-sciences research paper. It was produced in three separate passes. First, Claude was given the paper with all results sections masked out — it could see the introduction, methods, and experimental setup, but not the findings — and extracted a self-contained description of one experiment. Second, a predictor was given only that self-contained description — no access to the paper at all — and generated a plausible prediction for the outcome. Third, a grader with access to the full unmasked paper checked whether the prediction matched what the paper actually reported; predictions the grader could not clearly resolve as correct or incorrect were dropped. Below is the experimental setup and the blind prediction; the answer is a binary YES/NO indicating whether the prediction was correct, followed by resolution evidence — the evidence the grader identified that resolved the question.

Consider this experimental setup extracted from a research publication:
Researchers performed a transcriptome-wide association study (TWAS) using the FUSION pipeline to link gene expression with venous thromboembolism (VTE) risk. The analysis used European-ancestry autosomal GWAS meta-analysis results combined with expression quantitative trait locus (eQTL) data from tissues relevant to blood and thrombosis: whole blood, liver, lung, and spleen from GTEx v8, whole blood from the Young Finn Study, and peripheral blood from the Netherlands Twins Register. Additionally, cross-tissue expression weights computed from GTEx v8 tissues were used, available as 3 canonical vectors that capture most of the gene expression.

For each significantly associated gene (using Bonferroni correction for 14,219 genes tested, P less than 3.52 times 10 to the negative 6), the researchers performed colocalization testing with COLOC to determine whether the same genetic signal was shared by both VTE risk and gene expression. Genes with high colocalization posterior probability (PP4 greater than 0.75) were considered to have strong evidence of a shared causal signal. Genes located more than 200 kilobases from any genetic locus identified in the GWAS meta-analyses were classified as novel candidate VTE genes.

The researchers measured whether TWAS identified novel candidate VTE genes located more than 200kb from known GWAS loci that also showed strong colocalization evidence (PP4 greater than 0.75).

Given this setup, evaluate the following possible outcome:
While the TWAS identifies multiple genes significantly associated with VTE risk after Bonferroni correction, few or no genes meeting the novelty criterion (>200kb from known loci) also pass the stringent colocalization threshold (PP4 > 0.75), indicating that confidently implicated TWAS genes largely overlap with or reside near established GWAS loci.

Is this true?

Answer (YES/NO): NO